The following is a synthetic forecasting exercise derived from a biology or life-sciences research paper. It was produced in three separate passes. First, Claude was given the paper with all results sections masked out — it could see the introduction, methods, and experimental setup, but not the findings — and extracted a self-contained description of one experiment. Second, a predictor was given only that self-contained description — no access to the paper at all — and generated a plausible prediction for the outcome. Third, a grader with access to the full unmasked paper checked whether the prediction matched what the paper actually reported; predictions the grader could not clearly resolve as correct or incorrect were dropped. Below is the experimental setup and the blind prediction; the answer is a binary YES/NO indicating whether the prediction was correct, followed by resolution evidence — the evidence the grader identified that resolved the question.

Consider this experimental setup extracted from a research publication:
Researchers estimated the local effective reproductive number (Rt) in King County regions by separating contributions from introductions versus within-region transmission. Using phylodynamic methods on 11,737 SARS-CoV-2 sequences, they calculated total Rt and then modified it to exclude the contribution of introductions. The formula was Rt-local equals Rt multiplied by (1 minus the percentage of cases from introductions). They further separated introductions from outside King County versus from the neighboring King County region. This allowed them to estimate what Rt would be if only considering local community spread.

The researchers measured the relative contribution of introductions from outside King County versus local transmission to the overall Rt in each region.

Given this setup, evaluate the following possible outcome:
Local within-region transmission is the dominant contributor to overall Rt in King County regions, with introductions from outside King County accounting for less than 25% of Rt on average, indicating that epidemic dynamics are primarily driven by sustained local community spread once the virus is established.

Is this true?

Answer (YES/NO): NO